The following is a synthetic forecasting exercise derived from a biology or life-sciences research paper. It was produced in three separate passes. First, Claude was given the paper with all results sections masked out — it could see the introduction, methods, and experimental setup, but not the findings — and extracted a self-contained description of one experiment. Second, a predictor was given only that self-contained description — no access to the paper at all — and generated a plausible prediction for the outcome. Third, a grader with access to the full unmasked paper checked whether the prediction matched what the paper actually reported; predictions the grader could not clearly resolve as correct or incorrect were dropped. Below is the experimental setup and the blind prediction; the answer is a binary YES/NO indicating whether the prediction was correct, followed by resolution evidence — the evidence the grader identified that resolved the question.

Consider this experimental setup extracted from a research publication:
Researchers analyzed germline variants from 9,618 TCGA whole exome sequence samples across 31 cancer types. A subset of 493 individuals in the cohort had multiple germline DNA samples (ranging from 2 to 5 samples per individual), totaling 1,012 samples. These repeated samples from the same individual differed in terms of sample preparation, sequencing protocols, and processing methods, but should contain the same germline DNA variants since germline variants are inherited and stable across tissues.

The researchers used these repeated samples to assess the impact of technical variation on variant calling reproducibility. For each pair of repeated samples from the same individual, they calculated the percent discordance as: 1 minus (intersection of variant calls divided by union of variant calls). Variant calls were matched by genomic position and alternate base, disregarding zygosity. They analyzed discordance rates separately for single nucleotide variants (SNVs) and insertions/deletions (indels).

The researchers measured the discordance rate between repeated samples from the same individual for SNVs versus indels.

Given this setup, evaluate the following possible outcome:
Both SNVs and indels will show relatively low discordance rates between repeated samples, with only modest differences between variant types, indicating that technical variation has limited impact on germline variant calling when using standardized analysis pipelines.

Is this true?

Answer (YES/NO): NO